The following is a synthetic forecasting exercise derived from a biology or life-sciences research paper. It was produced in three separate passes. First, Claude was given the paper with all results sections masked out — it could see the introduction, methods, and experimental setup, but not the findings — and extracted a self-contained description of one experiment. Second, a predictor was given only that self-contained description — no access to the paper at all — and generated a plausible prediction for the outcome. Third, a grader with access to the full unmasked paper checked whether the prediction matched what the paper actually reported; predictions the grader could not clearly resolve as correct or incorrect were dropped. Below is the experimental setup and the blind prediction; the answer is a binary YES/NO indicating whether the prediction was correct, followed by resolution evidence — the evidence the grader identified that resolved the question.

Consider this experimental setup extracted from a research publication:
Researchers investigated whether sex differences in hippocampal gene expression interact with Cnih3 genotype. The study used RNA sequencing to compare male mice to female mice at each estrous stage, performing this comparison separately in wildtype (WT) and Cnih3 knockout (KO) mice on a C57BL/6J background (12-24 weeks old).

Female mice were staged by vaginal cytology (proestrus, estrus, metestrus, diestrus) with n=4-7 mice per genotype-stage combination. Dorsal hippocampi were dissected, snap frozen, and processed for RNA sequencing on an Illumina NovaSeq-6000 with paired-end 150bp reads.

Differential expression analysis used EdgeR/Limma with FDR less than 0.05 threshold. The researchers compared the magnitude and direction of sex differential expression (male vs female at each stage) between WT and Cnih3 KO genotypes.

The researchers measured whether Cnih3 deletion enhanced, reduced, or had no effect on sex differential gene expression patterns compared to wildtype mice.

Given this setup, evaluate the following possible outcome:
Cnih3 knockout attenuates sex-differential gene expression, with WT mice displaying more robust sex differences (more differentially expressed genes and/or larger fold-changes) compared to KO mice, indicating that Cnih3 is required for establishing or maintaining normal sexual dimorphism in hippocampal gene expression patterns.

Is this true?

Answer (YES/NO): NO